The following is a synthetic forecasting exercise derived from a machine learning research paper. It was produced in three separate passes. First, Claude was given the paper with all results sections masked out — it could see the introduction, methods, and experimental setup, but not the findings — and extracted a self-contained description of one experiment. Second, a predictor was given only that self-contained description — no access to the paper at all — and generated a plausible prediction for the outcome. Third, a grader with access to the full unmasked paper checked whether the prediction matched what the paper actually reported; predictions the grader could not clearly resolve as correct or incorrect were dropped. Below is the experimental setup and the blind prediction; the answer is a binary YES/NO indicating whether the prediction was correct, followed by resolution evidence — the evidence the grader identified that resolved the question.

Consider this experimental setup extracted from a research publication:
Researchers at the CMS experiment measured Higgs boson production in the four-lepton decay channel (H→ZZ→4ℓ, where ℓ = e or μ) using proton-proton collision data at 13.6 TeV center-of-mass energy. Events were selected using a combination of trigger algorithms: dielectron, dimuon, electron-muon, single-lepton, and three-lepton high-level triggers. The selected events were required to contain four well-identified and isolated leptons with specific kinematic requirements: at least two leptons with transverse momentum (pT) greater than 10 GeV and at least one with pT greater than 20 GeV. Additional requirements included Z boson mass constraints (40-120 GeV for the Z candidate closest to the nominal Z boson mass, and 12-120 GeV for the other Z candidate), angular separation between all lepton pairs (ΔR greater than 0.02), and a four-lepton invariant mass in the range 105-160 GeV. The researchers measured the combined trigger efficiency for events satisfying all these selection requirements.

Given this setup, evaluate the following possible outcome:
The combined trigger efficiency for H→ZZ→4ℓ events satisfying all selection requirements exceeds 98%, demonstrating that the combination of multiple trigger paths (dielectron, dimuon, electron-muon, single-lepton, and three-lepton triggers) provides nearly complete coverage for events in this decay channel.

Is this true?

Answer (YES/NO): YES